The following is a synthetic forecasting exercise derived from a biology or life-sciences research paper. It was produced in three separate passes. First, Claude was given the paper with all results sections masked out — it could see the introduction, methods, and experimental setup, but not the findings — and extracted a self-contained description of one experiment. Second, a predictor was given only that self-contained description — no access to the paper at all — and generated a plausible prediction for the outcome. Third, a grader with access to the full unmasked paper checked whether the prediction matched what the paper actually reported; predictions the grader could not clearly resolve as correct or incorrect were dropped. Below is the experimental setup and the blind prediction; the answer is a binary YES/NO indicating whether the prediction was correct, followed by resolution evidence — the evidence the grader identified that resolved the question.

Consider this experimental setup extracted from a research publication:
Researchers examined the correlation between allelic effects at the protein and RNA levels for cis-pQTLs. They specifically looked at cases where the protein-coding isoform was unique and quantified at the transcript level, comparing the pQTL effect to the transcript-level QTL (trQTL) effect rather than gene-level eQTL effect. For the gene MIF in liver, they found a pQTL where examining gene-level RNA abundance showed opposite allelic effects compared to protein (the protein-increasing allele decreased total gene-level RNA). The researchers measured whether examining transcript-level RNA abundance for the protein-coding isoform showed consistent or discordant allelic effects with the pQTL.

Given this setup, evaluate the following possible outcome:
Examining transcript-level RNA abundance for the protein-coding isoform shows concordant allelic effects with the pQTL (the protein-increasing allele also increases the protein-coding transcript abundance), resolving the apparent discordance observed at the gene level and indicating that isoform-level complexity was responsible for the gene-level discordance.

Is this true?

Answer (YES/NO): YES